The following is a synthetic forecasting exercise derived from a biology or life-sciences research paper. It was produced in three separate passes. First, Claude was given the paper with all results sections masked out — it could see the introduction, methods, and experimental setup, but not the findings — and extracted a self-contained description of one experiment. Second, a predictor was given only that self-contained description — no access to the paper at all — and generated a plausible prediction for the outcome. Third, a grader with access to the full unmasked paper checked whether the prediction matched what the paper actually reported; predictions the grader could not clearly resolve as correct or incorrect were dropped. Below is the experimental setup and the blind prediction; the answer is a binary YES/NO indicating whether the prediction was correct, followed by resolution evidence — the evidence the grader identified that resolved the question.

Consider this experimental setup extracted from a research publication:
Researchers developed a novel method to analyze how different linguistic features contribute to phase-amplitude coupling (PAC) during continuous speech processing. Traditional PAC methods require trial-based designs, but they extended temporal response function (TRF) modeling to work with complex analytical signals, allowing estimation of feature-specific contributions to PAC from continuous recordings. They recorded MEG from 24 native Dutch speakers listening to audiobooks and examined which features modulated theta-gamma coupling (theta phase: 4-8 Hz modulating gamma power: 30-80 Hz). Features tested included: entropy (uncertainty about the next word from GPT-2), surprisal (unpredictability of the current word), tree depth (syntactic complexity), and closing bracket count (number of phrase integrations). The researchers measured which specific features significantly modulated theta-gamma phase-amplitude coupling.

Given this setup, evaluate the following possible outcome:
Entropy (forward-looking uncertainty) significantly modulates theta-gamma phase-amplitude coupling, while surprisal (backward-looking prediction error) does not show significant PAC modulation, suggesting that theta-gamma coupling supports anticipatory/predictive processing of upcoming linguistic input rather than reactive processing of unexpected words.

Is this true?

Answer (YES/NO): YES